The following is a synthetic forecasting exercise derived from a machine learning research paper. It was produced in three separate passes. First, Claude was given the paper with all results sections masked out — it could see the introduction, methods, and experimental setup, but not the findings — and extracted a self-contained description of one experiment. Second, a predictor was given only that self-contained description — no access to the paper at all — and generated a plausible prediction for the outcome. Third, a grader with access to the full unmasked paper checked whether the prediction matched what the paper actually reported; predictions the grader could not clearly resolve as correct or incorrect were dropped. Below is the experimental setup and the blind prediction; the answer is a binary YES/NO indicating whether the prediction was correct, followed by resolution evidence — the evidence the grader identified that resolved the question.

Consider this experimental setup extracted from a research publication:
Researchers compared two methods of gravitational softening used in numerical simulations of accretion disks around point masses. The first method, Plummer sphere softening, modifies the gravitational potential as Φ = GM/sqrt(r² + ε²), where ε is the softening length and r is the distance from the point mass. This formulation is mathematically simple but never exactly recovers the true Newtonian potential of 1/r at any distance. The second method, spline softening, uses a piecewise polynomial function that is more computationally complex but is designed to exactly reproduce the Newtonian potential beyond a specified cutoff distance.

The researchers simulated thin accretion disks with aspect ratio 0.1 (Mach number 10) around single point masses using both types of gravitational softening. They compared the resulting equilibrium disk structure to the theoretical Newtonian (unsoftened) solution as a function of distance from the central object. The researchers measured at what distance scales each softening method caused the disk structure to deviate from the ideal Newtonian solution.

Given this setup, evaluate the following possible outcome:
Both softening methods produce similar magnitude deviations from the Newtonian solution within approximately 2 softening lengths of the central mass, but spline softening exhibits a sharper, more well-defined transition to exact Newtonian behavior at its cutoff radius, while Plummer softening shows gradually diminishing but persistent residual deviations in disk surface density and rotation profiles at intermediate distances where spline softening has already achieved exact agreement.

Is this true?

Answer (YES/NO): NO